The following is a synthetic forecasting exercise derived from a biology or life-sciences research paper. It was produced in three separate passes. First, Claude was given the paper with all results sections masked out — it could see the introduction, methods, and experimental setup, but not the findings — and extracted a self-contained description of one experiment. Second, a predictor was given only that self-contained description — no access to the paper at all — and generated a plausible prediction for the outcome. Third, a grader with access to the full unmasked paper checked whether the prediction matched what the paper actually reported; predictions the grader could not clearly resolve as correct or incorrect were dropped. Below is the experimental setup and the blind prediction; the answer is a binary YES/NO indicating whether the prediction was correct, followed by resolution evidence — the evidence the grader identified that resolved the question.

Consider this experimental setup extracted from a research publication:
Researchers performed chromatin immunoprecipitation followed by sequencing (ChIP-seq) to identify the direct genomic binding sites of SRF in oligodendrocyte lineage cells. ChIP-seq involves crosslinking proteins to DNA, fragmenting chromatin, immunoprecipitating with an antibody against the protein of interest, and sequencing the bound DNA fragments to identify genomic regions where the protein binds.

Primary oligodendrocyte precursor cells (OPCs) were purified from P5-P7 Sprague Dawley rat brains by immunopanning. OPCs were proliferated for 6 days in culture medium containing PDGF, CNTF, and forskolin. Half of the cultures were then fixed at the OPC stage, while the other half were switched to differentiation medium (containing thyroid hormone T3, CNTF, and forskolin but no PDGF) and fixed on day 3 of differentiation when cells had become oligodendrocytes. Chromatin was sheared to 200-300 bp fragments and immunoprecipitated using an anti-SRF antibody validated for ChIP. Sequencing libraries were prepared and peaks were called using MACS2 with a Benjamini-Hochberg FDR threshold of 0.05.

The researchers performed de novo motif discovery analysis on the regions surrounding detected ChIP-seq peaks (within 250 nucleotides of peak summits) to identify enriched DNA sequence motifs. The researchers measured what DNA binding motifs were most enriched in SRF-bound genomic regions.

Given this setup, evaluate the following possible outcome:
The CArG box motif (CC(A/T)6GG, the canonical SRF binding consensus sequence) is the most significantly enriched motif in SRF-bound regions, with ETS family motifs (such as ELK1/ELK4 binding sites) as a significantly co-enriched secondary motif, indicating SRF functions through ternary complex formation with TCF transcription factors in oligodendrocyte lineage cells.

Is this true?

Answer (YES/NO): NO